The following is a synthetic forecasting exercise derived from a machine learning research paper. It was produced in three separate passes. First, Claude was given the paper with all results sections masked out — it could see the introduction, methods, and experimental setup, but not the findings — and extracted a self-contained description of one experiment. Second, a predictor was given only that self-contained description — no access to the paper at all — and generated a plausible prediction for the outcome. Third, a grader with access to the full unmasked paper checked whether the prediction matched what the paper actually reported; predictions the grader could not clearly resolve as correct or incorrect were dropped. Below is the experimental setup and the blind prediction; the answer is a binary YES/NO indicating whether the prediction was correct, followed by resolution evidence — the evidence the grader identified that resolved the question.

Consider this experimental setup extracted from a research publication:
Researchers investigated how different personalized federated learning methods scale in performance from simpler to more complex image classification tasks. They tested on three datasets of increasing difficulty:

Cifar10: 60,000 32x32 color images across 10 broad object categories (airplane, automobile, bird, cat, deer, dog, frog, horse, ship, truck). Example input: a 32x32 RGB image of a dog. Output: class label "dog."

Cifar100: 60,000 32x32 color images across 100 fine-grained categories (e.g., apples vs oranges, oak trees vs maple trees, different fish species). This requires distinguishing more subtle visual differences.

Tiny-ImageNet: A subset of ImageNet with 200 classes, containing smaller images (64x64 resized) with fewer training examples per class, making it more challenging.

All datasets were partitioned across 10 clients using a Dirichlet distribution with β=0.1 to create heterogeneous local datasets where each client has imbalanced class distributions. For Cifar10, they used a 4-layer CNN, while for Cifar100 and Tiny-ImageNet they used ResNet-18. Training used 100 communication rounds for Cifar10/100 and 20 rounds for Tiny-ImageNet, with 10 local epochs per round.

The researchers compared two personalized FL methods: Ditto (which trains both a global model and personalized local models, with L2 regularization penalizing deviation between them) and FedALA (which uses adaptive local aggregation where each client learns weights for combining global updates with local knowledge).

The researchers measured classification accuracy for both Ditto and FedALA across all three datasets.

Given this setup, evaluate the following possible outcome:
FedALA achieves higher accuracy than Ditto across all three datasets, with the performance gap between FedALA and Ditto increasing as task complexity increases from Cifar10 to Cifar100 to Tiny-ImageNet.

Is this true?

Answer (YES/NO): NO